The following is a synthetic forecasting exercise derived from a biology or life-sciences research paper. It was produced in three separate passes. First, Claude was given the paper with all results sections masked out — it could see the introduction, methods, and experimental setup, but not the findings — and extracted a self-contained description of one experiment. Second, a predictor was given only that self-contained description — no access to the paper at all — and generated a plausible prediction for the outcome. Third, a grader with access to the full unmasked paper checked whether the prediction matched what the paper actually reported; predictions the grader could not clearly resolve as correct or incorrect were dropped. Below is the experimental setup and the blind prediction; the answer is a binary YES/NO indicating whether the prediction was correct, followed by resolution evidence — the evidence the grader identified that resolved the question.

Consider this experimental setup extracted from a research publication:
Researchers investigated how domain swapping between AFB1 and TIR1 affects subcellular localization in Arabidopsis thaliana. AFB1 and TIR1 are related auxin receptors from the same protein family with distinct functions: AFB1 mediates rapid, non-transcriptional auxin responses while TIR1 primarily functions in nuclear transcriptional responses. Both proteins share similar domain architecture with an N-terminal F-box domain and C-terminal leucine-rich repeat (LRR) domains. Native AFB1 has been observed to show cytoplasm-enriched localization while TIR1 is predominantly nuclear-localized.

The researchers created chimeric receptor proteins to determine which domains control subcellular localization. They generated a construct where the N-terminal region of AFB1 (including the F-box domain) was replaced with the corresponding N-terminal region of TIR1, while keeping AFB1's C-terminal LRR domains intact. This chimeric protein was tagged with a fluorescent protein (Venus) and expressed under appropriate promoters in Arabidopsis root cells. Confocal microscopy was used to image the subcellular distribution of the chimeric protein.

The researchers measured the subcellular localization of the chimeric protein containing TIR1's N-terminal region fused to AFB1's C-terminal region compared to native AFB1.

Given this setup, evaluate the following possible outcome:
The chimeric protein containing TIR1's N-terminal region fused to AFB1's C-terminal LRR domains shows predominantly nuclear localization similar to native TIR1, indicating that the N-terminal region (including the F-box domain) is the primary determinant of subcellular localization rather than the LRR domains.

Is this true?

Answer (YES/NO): YES